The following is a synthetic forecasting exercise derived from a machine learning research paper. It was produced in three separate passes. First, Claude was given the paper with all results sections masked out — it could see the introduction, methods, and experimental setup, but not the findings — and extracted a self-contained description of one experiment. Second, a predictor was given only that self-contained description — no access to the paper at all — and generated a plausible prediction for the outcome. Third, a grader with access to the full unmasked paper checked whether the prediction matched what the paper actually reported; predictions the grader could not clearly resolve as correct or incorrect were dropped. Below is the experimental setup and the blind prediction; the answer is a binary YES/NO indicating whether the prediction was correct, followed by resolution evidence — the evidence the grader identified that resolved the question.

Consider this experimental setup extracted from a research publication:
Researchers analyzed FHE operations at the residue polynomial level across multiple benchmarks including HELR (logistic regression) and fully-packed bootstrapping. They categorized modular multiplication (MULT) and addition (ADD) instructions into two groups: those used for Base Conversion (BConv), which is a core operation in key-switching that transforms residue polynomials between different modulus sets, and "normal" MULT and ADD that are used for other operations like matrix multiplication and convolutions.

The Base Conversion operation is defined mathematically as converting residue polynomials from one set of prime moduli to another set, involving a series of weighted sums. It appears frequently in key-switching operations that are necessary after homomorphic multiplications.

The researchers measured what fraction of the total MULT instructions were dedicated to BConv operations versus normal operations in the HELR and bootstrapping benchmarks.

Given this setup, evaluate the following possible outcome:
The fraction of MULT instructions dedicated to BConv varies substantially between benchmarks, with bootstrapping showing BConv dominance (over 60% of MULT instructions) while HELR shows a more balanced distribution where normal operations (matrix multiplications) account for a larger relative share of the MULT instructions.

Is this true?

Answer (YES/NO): NO